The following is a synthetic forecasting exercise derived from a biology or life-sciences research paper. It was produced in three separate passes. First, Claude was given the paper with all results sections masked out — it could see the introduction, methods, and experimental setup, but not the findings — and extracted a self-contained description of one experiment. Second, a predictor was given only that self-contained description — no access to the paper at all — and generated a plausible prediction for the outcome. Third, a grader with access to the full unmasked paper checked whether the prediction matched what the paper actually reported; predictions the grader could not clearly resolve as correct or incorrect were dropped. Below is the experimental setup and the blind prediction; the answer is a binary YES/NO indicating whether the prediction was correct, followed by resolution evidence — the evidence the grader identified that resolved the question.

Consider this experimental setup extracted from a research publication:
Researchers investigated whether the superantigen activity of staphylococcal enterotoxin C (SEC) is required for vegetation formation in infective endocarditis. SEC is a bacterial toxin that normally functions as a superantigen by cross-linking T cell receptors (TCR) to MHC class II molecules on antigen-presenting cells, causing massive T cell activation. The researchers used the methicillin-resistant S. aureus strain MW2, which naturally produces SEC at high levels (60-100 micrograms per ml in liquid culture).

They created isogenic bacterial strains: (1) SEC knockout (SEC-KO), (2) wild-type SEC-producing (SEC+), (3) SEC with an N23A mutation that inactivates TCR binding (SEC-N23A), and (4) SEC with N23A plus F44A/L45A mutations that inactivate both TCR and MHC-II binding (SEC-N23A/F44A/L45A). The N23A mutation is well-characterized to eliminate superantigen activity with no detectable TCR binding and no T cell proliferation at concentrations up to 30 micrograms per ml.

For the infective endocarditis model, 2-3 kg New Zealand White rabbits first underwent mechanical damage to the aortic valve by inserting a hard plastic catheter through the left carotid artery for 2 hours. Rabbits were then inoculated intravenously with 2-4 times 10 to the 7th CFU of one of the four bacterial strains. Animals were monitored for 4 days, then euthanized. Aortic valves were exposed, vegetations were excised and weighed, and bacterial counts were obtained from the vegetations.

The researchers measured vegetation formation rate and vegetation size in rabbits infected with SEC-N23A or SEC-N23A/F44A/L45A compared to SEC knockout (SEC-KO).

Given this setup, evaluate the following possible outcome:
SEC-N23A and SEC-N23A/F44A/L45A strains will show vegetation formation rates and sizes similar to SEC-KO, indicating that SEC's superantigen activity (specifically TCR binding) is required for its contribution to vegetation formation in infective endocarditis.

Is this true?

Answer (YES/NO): NO